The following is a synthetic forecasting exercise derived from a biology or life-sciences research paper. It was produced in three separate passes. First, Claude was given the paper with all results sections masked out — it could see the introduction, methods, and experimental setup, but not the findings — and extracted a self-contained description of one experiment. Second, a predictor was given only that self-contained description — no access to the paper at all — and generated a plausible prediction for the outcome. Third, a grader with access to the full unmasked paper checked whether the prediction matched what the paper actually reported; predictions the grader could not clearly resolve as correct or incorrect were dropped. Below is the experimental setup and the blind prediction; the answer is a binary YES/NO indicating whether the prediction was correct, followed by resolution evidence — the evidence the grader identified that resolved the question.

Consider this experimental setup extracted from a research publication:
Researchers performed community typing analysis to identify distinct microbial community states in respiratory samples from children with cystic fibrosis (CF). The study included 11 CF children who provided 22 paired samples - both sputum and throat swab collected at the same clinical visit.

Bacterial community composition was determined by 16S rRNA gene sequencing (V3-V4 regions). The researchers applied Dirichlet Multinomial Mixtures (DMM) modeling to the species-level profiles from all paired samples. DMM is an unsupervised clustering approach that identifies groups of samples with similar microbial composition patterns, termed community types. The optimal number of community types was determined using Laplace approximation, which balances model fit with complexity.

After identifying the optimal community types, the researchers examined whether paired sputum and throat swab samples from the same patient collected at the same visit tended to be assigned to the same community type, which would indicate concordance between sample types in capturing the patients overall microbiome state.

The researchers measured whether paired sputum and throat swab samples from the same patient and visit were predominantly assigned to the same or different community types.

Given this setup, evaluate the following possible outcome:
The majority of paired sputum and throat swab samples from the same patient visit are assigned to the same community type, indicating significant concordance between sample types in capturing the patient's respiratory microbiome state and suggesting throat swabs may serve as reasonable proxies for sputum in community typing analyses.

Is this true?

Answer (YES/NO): YES